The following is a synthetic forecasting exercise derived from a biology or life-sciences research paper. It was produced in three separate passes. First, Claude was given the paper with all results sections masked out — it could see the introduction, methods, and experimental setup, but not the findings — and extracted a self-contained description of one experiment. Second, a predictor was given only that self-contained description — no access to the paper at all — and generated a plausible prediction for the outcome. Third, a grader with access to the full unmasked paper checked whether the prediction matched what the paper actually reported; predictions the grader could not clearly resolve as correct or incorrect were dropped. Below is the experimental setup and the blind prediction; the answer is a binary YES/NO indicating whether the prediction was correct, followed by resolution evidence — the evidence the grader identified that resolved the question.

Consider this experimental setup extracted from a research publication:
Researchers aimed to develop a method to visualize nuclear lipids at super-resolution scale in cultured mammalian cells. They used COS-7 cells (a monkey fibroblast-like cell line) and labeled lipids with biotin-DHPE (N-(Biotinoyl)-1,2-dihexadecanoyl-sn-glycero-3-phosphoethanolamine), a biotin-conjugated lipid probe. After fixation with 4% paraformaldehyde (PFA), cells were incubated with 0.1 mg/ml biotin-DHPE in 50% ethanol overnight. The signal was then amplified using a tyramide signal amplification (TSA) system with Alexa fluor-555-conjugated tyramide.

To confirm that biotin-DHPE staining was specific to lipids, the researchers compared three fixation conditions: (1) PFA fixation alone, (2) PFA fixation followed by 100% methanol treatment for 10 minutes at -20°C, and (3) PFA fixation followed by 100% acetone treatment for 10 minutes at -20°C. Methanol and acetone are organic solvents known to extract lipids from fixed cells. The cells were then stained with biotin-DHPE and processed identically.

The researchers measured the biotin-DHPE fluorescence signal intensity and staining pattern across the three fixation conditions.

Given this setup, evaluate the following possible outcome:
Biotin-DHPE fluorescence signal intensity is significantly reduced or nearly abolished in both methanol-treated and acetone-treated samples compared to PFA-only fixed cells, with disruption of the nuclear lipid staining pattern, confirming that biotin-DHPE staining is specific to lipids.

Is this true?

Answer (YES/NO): YES